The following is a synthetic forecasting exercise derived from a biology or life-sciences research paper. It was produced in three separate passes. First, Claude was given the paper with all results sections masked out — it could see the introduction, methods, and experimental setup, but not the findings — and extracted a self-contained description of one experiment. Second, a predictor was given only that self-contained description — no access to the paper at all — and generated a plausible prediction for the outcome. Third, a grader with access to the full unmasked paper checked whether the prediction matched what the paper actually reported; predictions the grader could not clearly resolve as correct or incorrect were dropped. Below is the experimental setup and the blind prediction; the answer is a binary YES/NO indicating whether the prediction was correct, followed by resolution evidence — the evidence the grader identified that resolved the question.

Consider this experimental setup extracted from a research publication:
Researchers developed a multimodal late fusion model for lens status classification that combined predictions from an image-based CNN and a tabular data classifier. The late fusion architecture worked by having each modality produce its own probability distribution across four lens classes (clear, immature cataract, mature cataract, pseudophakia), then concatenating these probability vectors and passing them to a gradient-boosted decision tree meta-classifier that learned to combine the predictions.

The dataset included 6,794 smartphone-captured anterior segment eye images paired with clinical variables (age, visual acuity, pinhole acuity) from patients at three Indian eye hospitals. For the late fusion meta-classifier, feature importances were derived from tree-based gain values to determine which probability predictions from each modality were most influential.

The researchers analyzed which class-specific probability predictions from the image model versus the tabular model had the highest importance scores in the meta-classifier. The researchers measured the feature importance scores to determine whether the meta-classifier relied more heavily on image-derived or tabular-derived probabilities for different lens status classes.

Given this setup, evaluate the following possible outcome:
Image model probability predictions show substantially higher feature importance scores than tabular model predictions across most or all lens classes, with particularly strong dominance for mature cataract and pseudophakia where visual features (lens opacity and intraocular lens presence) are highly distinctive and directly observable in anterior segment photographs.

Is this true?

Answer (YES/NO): NO